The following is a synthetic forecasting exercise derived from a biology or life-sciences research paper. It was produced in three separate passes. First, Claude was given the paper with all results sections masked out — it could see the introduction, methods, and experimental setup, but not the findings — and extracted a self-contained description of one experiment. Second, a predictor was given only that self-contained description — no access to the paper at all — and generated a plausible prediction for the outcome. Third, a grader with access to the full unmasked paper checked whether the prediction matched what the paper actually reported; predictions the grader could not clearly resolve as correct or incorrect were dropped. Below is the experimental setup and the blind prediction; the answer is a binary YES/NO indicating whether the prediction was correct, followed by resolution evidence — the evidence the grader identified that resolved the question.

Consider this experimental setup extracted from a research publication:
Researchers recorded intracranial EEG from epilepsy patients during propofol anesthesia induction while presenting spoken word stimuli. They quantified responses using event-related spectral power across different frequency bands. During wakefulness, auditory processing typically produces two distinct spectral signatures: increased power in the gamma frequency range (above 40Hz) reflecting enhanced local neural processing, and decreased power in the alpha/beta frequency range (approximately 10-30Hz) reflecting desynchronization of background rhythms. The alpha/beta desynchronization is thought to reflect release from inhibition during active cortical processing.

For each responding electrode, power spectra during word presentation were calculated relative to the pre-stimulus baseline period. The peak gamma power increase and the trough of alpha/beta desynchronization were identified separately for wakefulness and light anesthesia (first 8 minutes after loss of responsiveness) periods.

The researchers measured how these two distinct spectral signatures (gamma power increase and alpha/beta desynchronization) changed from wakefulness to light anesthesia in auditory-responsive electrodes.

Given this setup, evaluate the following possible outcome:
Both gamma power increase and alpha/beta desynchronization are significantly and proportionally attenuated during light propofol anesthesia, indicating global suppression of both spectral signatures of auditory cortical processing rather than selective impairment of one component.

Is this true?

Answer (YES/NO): NO